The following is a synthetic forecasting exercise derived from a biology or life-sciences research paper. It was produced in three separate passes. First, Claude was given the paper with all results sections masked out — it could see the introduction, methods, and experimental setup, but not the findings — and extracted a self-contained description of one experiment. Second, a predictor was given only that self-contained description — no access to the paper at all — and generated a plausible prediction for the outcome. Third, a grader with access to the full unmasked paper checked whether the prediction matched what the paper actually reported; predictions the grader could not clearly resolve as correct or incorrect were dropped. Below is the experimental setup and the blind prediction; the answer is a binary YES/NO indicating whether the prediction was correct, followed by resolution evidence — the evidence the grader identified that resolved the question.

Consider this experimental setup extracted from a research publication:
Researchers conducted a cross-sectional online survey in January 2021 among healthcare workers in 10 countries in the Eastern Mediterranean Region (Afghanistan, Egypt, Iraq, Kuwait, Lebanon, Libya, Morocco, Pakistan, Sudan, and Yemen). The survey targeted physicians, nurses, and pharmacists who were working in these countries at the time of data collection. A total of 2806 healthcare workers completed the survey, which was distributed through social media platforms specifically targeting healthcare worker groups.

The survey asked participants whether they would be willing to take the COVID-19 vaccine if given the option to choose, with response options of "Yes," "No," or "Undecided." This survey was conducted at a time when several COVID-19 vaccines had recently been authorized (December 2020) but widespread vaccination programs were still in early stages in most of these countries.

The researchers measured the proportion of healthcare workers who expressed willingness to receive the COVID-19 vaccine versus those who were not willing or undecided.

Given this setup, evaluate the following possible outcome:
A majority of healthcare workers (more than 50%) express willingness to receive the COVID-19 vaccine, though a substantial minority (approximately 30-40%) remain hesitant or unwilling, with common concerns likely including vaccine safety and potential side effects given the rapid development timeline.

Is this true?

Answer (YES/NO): NO